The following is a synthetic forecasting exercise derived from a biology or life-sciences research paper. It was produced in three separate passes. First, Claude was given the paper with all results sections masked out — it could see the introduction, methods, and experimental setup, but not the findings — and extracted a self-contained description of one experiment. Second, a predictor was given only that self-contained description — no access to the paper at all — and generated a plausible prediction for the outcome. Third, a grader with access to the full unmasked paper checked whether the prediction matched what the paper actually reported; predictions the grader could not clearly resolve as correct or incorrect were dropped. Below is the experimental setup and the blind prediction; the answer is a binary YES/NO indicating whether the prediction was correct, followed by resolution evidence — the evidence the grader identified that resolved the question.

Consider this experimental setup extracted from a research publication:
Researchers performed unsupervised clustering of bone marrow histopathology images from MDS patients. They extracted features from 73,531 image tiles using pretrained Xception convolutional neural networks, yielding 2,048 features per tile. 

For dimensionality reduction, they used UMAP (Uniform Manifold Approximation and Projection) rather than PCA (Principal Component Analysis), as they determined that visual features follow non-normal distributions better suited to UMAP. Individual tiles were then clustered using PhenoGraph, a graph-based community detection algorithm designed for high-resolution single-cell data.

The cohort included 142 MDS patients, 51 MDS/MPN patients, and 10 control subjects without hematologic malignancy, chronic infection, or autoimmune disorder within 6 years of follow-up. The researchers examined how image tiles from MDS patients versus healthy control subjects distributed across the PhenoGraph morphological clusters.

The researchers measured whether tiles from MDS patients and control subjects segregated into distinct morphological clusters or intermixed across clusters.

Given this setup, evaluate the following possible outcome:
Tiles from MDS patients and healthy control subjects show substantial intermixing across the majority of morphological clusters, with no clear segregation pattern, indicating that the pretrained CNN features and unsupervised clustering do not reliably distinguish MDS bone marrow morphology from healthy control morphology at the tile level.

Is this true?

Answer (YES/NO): NO